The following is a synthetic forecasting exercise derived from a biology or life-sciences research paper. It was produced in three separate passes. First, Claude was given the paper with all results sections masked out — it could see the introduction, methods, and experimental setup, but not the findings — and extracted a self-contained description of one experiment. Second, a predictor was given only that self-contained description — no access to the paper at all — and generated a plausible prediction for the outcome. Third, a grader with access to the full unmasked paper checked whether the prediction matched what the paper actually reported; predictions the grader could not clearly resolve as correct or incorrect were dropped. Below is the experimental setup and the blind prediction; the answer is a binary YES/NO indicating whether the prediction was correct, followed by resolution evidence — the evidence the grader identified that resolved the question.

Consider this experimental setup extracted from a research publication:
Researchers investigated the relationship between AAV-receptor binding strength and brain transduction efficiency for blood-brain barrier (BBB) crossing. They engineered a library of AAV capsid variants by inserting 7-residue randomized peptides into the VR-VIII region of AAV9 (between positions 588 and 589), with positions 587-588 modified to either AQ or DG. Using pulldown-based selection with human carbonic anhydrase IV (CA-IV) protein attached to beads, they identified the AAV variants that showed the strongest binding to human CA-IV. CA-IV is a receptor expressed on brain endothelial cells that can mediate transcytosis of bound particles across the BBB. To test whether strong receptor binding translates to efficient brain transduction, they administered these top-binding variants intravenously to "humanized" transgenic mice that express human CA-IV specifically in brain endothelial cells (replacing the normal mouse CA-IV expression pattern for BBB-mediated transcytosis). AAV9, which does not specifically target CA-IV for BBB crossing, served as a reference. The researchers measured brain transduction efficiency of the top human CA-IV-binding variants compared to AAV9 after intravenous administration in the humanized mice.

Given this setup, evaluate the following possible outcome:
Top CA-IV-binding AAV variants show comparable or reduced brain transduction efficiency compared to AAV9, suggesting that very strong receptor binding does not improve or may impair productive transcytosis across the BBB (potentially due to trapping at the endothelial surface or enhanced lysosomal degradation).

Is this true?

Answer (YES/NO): YES